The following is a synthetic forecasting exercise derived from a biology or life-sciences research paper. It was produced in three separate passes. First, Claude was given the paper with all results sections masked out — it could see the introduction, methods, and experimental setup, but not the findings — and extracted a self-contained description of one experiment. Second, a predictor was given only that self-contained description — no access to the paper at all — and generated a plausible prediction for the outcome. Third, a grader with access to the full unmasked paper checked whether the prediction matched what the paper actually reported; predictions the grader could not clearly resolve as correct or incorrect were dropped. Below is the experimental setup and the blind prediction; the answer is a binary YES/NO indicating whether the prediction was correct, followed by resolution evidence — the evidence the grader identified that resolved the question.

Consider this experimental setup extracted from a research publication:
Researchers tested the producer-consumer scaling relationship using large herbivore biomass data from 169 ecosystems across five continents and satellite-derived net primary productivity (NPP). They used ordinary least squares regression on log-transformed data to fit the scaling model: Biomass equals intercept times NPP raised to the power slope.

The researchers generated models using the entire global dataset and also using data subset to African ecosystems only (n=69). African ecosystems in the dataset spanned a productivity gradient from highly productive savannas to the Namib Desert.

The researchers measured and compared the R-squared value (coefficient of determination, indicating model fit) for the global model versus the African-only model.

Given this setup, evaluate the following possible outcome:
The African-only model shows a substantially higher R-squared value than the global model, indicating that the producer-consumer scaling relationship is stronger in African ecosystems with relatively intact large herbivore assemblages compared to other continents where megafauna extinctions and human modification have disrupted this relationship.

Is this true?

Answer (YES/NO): YES